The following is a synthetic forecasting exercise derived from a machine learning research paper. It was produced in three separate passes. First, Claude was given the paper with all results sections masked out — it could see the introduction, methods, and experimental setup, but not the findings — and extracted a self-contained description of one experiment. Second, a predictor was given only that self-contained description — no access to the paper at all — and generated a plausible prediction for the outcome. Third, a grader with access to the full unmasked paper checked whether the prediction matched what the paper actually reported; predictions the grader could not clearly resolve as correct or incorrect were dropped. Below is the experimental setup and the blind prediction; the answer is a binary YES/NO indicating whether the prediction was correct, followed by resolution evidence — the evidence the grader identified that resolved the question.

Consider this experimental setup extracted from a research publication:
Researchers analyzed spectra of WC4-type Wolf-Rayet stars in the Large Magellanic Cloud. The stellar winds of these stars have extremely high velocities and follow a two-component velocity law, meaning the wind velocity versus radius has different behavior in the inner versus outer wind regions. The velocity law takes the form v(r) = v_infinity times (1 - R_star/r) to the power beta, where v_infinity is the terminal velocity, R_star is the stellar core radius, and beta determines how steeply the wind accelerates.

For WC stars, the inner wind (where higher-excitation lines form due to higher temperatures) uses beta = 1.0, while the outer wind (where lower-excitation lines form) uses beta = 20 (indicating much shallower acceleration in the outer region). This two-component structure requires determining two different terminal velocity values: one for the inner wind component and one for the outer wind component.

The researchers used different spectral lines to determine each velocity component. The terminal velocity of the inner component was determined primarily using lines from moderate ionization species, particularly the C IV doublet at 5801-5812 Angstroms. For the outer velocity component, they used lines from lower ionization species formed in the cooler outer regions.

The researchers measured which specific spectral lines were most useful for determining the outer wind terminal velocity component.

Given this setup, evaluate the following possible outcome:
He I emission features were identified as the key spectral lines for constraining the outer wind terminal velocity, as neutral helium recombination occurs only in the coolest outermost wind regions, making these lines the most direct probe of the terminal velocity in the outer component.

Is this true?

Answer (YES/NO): NO